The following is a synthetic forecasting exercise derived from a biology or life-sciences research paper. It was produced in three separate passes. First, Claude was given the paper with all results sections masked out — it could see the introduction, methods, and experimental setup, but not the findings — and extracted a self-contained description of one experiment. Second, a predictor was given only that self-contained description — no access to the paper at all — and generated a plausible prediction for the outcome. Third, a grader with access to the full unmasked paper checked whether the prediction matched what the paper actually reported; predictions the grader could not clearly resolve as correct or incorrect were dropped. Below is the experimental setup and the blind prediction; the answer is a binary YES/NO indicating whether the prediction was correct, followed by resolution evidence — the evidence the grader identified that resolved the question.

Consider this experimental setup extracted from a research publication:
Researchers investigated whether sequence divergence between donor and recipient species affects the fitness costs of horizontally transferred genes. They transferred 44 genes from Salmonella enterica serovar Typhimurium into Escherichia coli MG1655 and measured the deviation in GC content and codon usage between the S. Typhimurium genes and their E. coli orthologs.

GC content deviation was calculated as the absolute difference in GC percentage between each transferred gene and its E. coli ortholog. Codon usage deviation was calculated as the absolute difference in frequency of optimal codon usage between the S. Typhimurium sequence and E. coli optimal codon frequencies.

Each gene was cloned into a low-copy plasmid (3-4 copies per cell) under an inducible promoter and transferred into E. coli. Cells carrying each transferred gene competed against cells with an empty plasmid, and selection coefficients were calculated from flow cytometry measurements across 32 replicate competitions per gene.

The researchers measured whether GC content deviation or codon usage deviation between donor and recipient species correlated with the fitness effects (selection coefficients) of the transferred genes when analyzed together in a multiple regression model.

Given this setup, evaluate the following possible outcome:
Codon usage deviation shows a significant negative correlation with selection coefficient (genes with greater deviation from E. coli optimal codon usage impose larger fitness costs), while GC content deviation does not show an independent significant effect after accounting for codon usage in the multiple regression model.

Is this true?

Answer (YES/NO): NO